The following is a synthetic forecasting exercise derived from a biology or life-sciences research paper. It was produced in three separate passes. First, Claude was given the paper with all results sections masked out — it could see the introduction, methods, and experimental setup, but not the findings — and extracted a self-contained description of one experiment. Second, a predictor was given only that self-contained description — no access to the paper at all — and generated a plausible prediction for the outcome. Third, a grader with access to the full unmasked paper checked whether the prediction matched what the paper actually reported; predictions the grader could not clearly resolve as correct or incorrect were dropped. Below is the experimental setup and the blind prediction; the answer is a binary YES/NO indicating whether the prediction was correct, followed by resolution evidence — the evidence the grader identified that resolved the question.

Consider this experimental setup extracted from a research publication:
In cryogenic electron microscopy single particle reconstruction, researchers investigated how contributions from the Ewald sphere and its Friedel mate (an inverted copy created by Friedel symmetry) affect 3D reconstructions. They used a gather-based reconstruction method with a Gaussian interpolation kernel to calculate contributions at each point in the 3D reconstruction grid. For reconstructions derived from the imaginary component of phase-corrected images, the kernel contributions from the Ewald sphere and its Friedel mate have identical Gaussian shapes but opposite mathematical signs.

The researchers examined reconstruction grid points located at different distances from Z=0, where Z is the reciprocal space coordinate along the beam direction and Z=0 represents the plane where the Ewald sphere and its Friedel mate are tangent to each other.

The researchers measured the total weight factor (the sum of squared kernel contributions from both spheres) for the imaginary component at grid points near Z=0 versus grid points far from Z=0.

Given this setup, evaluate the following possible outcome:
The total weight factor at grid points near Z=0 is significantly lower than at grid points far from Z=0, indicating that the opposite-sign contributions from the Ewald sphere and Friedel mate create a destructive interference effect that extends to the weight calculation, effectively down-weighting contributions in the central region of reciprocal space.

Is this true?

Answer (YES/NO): YES